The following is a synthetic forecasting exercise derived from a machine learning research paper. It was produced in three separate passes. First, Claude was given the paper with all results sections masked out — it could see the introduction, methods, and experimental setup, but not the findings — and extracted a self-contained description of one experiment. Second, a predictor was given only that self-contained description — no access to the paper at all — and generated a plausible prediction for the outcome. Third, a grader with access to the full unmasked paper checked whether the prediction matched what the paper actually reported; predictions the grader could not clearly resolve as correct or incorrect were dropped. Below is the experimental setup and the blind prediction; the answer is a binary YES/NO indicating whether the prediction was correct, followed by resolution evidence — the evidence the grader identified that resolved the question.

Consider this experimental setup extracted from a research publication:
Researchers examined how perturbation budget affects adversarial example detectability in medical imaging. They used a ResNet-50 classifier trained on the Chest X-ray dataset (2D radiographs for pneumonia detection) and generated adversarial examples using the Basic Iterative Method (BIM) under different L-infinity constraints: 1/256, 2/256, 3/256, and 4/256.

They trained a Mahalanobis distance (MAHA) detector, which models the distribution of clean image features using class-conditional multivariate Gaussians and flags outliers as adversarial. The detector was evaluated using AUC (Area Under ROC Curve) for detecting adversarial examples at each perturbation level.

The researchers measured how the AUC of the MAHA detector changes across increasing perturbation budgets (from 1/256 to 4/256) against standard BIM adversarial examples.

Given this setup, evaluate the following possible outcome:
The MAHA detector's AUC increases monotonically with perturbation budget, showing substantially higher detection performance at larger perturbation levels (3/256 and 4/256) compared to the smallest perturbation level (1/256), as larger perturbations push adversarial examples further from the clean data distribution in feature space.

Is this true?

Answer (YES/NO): NO